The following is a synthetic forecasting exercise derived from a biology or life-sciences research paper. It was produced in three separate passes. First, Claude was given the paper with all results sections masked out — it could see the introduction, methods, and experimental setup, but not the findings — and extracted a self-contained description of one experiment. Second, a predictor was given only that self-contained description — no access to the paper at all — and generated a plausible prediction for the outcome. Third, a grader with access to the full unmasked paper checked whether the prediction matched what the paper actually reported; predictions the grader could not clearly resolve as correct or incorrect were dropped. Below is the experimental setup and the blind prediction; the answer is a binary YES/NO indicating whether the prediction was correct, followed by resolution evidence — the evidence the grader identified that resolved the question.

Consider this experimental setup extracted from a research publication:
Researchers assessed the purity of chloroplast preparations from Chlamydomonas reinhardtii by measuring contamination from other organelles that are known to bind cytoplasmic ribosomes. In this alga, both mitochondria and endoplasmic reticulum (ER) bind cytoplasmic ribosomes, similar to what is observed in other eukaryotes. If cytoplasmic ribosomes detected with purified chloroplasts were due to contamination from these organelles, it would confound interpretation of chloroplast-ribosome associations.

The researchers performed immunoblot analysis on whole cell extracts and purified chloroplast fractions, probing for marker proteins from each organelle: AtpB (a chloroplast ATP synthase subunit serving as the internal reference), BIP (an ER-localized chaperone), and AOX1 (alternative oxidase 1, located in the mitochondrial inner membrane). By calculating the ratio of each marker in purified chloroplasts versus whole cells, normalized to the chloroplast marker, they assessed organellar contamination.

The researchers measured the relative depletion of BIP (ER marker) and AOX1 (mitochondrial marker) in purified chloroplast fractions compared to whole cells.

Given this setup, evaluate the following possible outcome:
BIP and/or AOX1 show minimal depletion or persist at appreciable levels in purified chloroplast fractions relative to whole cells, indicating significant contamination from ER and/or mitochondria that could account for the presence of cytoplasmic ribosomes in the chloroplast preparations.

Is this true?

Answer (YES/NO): NO